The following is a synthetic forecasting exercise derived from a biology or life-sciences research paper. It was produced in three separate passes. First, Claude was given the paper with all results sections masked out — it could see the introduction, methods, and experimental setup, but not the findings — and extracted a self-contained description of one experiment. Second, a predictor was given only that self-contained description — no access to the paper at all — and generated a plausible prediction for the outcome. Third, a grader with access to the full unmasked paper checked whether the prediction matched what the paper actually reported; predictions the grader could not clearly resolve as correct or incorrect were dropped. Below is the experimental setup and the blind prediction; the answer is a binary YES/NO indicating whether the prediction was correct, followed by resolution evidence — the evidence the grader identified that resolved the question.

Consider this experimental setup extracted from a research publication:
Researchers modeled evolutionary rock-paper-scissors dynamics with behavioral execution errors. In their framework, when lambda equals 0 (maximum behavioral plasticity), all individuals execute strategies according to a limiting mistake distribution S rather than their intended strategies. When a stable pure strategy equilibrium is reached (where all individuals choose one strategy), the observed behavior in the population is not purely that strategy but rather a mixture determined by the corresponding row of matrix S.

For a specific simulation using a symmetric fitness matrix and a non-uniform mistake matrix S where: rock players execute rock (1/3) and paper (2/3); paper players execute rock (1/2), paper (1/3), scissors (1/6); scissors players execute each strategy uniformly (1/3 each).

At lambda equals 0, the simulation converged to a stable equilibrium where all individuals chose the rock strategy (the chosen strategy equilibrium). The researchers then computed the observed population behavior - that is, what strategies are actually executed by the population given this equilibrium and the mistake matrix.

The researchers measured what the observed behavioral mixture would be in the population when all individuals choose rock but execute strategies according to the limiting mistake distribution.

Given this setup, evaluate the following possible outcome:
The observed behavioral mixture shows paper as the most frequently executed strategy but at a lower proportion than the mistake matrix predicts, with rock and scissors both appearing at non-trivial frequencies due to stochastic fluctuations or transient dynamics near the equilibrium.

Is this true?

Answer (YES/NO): NO